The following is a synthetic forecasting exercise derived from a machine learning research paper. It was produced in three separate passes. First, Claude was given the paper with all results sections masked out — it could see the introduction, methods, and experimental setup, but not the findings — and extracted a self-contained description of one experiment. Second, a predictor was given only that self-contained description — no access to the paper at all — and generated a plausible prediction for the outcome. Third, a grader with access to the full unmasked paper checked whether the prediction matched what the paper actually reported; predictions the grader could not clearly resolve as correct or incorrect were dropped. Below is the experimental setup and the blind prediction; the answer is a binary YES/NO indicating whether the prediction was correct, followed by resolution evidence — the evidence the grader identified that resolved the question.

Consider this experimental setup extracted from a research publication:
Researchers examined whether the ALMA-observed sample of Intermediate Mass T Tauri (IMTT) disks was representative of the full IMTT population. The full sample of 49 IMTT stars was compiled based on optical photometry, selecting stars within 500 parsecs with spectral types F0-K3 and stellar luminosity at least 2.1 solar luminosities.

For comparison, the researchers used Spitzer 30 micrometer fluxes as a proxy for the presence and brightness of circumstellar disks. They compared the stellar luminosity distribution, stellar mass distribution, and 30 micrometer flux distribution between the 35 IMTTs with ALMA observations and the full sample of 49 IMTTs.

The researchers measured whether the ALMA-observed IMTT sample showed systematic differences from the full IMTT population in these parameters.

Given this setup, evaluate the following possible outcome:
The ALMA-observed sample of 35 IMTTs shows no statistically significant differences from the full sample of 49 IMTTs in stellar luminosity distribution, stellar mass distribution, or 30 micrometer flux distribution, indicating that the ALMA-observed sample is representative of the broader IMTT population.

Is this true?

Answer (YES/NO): YES